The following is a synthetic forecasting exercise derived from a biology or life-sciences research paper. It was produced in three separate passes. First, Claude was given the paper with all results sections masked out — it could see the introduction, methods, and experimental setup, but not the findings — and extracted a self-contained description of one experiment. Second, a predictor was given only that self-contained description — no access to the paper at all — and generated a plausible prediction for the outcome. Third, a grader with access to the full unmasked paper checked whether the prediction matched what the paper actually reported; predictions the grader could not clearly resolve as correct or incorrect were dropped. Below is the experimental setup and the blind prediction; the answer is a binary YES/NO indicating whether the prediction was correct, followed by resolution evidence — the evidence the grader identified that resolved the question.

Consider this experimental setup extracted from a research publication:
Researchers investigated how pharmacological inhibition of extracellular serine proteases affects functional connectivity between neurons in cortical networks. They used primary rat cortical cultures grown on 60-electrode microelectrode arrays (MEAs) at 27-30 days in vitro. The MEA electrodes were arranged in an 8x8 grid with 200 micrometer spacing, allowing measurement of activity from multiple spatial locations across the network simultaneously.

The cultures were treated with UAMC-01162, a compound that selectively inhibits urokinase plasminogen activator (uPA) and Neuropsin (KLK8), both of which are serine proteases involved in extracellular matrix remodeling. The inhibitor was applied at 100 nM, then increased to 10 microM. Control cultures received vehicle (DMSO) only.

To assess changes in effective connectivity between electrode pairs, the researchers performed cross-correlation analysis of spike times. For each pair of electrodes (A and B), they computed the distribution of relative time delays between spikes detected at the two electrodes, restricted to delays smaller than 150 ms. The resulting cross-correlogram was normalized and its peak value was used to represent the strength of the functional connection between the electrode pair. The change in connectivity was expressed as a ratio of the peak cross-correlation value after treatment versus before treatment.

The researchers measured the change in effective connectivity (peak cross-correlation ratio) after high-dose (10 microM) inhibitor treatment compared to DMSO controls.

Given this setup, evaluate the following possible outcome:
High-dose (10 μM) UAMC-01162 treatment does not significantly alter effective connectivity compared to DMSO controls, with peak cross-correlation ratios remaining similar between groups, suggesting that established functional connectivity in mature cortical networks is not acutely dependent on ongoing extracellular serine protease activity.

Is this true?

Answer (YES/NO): NO